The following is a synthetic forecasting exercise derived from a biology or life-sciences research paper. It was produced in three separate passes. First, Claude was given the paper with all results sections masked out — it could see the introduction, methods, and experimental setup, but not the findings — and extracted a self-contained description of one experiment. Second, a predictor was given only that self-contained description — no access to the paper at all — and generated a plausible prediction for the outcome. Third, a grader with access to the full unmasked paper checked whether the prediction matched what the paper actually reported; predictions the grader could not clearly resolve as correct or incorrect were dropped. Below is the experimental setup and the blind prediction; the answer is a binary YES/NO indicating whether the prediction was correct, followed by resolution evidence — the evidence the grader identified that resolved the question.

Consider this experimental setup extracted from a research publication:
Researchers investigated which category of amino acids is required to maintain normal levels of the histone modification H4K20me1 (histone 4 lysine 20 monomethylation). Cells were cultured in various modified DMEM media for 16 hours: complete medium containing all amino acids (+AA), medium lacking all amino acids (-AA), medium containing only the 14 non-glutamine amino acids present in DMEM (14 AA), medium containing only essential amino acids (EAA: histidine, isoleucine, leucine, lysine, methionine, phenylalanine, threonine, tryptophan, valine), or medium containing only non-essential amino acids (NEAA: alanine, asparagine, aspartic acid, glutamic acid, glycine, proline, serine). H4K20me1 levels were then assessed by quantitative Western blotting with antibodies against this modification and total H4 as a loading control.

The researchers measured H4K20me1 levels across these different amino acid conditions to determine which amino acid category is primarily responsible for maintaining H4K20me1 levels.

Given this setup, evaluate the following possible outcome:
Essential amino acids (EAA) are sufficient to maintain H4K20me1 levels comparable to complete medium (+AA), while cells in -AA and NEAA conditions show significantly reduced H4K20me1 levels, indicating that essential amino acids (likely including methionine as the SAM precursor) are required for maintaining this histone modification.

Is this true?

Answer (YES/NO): NO